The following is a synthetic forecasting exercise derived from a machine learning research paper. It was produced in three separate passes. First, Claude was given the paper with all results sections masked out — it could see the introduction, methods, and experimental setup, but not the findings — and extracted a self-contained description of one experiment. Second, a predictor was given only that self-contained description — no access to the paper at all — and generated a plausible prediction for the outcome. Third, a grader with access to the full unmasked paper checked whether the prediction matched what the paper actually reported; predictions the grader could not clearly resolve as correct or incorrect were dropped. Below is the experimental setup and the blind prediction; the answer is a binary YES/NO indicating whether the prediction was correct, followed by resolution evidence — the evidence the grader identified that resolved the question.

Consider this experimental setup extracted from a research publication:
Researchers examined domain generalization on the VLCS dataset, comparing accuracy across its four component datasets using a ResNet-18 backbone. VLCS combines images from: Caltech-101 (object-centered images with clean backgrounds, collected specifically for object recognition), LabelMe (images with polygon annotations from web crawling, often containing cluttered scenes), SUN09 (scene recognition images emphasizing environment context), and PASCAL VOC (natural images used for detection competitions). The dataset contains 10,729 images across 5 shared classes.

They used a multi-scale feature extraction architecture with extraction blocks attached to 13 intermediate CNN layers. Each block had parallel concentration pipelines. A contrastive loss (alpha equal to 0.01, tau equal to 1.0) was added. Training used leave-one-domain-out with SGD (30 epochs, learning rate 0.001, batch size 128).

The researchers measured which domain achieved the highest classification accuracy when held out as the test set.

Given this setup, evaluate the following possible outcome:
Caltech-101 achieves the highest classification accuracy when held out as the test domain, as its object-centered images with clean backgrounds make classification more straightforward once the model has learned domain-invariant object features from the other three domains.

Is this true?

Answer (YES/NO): YES